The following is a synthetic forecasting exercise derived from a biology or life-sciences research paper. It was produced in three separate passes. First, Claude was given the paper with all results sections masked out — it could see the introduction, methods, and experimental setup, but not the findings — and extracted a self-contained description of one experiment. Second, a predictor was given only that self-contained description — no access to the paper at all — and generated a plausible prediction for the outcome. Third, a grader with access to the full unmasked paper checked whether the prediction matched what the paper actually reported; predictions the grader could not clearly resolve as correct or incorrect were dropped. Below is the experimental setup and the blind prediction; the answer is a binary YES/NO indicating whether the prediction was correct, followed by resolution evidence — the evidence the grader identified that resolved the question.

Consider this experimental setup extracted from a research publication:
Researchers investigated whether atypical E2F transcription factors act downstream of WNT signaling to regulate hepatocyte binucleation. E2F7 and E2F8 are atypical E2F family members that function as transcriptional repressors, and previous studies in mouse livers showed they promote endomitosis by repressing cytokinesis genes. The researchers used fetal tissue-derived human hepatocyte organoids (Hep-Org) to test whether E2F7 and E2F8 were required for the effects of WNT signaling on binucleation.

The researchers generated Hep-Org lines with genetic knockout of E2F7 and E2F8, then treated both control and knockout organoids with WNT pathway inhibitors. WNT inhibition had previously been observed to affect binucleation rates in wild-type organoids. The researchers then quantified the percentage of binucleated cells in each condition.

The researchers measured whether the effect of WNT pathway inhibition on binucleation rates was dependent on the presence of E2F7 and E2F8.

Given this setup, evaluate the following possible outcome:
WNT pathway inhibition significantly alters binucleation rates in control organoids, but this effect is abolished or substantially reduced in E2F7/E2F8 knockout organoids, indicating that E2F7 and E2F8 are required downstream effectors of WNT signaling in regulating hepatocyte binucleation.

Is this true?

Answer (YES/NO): YES